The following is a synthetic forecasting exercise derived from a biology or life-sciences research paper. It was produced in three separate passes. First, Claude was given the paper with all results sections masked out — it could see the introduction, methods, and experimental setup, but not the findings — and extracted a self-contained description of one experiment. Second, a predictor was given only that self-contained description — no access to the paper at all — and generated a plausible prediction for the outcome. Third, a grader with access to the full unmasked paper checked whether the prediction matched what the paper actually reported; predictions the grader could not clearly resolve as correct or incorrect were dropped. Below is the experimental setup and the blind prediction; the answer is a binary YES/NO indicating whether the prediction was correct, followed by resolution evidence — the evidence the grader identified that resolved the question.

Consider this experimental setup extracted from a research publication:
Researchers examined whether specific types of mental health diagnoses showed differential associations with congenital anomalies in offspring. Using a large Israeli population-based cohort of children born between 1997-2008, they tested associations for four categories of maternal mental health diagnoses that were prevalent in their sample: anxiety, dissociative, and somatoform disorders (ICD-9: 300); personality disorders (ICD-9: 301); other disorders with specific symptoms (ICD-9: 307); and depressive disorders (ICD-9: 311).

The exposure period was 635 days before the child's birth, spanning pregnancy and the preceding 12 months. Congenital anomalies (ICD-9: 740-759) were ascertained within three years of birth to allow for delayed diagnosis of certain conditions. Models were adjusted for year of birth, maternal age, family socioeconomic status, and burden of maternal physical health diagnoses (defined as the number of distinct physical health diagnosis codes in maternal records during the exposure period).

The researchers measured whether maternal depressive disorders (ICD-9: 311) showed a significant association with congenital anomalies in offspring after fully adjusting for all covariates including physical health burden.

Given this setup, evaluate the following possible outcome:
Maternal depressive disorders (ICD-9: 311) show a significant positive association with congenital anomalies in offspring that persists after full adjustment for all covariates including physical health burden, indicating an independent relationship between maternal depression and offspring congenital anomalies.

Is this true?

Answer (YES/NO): NO